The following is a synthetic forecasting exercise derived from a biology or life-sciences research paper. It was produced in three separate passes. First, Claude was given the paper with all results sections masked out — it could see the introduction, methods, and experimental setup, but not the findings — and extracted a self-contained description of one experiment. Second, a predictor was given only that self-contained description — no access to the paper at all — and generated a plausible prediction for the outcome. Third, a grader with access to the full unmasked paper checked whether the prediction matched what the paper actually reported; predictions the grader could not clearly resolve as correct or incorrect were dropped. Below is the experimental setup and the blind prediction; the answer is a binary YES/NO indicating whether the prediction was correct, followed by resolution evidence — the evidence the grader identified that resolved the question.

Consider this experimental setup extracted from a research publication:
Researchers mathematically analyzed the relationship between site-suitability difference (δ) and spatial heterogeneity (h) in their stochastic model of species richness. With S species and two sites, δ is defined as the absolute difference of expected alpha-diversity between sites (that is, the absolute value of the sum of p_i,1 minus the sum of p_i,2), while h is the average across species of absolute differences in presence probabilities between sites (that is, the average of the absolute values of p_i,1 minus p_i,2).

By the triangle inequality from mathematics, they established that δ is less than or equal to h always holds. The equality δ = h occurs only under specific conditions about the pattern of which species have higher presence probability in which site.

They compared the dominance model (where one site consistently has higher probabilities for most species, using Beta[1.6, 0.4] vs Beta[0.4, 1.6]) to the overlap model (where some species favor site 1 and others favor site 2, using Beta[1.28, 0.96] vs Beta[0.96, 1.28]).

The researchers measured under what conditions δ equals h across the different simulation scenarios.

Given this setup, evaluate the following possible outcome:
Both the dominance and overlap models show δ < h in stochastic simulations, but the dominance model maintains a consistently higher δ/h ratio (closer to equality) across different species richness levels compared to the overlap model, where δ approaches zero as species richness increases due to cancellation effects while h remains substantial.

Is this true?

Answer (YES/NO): NO